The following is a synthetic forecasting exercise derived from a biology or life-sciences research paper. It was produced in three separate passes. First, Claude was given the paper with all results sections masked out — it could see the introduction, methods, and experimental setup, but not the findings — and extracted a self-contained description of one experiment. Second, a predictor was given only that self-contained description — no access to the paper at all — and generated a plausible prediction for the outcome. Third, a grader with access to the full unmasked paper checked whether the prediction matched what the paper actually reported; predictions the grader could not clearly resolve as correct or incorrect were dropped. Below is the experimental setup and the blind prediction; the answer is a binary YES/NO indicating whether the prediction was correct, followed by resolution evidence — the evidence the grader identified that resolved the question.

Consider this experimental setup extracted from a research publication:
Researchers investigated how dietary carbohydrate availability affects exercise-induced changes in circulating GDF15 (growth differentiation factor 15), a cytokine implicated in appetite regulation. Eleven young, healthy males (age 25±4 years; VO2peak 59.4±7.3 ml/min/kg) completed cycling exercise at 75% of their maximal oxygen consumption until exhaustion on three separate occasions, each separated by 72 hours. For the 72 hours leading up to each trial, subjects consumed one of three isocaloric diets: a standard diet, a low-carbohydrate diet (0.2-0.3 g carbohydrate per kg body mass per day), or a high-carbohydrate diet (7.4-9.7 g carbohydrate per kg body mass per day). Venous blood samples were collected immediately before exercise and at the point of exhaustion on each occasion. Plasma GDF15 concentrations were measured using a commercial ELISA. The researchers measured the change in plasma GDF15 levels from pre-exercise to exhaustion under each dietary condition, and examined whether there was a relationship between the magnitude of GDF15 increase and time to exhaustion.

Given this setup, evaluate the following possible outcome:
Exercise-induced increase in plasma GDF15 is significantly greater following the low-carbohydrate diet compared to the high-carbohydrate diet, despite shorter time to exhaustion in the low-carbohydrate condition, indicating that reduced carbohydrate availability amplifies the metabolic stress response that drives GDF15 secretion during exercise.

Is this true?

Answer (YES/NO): NO